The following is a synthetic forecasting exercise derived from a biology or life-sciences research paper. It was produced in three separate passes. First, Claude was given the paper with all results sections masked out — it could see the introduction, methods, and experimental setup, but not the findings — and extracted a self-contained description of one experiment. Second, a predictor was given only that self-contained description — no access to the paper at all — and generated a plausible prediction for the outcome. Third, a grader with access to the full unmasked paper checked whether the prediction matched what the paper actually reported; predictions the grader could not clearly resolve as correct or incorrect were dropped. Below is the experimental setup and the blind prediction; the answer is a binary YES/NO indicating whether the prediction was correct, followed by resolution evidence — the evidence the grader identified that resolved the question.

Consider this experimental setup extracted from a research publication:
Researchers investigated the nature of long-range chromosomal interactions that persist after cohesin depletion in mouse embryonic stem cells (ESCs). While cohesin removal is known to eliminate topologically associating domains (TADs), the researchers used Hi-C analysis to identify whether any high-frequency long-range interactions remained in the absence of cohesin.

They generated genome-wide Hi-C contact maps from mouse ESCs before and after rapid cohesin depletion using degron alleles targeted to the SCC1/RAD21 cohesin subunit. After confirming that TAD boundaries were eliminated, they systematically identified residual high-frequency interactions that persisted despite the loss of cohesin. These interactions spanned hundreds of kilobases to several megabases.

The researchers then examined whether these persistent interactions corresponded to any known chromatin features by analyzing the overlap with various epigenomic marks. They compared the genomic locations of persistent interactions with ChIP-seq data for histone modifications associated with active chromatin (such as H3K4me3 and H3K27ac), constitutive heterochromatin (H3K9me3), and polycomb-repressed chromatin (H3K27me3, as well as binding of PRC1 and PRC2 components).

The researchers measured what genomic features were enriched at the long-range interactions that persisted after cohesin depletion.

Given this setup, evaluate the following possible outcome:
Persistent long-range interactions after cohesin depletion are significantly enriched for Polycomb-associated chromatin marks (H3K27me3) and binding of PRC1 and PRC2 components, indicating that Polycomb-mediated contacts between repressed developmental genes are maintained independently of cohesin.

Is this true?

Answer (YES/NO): YES